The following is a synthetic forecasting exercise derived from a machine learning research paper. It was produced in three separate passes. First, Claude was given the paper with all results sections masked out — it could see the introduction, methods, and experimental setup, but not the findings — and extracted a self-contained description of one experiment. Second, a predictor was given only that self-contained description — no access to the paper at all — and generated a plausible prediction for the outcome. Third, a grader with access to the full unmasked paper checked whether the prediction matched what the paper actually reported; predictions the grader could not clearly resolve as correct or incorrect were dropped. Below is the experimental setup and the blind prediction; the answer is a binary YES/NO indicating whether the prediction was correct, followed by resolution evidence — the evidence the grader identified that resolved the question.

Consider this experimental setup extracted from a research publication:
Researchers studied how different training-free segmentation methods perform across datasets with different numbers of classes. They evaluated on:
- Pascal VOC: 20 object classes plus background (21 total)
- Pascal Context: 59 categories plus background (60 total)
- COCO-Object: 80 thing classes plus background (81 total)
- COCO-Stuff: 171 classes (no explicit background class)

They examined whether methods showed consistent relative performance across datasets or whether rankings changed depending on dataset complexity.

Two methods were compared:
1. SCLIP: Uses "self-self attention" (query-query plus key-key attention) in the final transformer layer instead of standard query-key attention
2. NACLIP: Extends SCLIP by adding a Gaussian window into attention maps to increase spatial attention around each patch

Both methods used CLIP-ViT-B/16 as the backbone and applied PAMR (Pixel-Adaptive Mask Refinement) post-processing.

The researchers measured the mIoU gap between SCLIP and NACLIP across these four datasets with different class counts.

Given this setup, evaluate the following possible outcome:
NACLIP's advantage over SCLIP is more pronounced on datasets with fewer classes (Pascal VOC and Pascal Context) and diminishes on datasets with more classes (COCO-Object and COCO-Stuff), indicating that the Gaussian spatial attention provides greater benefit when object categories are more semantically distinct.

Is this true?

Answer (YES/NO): NO